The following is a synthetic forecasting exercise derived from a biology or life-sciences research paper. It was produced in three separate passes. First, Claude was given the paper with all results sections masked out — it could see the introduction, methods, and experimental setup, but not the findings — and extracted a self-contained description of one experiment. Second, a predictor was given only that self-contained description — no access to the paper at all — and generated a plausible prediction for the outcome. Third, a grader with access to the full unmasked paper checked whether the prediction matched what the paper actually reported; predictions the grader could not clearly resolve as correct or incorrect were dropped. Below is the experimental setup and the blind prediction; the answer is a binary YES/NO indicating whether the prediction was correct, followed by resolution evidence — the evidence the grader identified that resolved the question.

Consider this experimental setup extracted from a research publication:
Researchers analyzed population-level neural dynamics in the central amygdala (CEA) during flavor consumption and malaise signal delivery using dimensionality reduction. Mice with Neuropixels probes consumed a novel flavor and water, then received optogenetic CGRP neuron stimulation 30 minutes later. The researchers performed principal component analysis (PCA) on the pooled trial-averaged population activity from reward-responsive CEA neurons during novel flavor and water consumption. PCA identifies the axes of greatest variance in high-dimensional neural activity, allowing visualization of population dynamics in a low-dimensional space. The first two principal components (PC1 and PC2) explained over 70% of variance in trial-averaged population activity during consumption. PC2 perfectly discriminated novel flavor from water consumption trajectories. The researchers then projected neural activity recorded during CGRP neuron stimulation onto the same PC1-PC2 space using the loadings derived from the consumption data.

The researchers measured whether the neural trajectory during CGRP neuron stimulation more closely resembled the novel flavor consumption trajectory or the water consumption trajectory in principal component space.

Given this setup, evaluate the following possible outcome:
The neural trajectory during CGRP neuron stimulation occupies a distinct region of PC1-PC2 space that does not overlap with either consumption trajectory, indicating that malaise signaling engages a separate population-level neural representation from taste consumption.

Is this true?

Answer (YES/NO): NO